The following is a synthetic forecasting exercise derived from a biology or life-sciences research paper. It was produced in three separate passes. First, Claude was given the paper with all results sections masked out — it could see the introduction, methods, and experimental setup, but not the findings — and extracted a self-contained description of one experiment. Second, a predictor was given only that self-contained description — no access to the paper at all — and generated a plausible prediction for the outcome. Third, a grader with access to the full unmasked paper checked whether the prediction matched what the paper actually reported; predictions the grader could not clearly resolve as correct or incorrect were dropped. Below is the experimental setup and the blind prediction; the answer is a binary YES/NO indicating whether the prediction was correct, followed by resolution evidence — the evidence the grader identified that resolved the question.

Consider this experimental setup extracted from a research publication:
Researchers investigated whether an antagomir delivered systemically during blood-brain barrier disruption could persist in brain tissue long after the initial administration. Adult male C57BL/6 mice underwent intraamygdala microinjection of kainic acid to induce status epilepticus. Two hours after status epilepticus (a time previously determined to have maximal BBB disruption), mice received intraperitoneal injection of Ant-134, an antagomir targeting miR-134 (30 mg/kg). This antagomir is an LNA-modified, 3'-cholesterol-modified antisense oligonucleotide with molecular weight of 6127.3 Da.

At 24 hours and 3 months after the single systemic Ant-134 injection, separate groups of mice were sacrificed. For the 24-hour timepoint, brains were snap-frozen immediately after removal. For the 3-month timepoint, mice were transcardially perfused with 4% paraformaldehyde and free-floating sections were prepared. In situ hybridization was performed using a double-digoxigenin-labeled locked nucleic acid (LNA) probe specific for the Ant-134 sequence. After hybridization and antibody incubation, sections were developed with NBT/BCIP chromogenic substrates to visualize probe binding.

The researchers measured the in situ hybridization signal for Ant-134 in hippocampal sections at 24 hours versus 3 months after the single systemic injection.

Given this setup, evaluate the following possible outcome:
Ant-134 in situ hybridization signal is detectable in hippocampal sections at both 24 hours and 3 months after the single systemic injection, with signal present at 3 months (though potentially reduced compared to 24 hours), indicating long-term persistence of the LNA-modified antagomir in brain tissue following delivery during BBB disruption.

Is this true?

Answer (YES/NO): NO